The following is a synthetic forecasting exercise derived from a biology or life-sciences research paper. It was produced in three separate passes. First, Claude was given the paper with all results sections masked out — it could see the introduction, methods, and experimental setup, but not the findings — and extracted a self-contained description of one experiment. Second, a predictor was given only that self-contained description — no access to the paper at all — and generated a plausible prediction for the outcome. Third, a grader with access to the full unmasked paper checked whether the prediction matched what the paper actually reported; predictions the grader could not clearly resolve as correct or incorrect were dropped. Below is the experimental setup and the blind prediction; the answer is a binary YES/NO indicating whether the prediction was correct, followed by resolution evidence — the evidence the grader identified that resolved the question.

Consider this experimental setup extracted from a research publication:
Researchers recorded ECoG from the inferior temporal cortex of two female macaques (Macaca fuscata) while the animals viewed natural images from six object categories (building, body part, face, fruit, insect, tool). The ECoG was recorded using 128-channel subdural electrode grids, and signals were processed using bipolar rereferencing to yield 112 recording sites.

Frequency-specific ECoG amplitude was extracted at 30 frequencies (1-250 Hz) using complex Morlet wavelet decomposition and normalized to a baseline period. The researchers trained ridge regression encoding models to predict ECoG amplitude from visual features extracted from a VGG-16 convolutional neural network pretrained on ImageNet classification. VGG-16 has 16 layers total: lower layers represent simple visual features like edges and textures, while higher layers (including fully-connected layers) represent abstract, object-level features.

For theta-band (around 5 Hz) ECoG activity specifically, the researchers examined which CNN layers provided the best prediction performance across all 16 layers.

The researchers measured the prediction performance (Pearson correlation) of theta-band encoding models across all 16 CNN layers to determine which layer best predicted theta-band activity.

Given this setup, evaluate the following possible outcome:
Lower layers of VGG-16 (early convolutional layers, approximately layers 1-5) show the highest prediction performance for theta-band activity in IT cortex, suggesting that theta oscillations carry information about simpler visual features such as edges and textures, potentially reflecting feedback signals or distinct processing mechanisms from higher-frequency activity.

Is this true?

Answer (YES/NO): NO